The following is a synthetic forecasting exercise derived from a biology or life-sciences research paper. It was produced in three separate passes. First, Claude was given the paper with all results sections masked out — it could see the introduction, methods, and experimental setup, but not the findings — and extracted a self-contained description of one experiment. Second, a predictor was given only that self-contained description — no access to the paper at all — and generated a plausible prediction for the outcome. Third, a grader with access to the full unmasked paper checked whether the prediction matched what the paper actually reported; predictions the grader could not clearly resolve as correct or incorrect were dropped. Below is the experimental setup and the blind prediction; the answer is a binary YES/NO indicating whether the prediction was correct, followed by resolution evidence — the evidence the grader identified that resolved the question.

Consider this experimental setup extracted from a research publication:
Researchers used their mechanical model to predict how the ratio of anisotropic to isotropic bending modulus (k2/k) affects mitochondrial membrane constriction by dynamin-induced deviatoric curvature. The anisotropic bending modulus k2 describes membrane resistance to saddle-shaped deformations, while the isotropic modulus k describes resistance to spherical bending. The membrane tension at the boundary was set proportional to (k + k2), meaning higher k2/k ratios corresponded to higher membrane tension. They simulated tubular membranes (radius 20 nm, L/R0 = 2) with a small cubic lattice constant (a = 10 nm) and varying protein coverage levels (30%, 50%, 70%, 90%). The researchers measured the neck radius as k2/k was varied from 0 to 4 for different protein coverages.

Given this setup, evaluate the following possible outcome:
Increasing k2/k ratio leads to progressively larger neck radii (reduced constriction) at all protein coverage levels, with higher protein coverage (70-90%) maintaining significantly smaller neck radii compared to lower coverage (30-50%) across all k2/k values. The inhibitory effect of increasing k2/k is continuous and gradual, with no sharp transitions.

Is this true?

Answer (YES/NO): NO